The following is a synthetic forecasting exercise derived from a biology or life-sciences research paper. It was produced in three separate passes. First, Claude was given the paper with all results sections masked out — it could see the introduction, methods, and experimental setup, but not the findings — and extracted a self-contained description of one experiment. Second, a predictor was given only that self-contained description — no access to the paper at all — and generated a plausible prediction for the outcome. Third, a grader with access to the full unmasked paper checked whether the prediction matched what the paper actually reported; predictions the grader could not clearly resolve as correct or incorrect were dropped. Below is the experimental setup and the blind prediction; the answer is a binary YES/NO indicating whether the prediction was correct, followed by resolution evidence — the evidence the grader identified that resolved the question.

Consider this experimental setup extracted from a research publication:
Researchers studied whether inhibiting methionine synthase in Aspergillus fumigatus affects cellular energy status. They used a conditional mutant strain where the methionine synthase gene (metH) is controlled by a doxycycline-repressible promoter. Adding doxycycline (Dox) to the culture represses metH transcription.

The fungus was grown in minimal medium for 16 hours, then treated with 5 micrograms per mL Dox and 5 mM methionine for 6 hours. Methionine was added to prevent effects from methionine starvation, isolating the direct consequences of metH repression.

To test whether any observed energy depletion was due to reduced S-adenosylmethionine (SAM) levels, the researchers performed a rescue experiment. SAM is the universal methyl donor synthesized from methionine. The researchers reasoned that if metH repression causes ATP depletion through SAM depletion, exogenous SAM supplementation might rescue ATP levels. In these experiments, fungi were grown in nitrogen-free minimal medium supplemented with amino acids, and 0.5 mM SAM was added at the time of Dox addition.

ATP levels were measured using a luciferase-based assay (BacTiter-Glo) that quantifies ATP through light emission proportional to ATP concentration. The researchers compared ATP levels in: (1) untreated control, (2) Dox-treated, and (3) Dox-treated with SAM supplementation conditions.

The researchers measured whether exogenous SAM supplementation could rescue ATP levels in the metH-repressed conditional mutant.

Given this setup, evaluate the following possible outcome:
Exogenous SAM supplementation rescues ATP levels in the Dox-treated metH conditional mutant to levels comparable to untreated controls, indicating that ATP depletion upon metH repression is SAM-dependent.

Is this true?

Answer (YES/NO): YES